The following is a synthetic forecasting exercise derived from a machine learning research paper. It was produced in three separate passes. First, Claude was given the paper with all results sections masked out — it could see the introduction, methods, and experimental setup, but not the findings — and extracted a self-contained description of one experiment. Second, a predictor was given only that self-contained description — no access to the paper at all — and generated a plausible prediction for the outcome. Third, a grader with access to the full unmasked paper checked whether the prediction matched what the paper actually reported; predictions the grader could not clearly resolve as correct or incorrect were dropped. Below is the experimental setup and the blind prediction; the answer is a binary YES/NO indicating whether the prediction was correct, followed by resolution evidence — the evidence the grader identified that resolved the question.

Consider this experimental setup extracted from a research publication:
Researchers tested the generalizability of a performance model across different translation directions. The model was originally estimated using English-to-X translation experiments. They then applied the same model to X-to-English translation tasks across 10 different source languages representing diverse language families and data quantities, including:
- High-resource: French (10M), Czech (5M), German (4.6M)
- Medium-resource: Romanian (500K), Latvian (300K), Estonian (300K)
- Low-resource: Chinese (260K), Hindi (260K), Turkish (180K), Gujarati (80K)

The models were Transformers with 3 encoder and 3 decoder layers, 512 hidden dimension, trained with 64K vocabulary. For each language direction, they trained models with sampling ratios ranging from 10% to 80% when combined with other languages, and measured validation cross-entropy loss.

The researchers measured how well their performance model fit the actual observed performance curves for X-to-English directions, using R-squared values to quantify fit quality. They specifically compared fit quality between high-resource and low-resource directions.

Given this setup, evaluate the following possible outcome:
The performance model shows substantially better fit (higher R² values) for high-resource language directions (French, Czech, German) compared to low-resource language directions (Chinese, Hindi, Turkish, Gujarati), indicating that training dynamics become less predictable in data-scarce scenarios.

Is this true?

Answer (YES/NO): NO